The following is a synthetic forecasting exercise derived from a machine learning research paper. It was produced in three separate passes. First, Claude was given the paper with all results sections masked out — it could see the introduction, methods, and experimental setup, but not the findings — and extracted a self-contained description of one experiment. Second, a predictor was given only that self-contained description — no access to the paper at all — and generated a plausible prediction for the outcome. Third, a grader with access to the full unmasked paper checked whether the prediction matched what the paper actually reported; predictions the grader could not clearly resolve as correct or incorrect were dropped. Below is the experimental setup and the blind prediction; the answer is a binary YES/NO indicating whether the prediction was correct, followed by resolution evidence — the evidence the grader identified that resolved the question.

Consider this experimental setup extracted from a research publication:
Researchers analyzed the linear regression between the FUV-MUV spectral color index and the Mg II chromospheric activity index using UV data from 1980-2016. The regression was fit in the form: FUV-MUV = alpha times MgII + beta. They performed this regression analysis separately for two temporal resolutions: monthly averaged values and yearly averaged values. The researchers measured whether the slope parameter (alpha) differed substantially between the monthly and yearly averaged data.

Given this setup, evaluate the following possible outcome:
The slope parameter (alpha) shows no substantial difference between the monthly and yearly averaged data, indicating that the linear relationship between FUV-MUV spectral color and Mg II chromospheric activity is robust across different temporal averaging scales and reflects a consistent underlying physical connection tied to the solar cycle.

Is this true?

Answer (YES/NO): YES